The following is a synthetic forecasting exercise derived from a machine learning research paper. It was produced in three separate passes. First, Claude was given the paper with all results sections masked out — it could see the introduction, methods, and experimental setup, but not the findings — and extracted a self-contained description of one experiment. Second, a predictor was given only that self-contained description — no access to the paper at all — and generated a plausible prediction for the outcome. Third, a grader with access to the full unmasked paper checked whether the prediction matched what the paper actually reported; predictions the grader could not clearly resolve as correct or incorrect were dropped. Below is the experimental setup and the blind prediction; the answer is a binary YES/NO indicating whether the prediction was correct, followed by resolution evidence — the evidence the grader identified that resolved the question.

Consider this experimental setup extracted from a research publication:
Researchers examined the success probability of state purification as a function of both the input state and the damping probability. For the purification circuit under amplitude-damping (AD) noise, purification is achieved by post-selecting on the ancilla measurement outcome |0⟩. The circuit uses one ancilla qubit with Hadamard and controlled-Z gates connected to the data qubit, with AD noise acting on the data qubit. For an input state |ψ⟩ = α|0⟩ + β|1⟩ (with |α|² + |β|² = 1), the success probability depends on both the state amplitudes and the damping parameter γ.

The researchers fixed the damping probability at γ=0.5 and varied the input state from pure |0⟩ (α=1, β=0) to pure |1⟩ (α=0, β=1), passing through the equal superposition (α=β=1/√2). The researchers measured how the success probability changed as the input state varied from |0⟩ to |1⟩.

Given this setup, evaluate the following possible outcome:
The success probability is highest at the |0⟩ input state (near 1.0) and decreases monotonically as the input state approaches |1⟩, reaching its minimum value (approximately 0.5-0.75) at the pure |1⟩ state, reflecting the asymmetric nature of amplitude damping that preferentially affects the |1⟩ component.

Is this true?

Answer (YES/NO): YES